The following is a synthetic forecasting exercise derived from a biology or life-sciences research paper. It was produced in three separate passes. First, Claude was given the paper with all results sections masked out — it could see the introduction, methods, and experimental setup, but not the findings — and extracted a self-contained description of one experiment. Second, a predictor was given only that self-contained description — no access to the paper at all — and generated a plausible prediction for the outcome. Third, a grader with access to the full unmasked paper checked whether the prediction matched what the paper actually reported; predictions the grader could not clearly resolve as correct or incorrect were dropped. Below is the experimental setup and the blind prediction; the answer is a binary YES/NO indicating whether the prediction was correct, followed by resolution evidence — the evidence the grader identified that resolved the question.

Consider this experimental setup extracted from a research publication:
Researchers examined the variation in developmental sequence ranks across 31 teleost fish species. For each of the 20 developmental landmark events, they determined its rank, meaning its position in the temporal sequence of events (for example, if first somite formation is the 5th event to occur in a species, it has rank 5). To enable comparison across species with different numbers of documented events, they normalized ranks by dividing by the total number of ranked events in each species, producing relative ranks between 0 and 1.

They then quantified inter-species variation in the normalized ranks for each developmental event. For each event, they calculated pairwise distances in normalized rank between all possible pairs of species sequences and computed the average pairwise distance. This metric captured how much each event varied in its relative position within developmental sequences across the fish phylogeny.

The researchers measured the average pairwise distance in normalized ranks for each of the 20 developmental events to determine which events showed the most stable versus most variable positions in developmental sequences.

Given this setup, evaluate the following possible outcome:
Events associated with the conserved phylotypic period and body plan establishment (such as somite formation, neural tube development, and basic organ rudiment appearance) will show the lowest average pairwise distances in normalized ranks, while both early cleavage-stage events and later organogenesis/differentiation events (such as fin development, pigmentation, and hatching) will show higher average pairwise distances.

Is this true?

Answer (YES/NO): NO